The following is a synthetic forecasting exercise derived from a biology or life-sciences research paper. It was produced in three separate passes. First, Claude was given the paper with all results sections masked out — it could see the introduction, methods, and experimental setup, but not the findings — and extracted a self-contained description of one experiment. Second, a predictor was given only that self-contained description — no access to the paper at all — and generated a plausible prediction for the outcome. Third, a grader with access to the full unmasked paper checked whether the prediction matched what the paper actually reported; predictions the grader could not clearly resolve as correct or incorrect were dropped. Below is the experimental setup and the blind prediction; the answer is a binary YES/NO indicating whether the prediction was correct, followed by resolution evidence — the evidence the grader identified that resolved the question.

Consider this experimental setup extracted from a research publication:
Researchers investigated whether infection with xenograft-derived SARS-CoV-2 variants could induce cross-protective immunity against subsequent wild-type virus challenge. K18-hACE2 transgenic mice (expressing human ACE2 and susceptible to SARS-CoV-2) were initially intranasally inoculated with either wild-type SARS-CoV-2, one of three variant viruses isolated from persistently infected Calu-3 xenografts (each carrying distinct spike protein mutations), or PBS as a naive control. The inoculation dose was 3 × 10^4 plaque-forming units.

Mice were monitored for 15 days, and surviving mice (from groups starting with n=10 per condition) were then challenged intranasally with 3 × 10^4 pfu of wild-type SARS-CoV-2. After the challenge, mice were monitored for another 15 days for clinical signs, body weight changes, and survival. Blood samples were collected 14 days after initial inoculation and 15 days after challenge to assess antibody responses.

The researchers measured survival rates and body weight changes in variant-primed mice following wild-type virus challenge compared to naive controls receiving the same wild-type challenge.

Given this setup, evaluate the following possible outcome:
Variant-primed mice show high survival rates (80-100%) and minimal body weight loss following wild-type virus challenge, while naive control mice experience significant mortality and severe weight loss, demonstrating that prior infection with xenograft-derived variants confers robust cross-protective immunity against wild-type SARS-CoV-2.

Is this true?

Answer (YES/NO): YES